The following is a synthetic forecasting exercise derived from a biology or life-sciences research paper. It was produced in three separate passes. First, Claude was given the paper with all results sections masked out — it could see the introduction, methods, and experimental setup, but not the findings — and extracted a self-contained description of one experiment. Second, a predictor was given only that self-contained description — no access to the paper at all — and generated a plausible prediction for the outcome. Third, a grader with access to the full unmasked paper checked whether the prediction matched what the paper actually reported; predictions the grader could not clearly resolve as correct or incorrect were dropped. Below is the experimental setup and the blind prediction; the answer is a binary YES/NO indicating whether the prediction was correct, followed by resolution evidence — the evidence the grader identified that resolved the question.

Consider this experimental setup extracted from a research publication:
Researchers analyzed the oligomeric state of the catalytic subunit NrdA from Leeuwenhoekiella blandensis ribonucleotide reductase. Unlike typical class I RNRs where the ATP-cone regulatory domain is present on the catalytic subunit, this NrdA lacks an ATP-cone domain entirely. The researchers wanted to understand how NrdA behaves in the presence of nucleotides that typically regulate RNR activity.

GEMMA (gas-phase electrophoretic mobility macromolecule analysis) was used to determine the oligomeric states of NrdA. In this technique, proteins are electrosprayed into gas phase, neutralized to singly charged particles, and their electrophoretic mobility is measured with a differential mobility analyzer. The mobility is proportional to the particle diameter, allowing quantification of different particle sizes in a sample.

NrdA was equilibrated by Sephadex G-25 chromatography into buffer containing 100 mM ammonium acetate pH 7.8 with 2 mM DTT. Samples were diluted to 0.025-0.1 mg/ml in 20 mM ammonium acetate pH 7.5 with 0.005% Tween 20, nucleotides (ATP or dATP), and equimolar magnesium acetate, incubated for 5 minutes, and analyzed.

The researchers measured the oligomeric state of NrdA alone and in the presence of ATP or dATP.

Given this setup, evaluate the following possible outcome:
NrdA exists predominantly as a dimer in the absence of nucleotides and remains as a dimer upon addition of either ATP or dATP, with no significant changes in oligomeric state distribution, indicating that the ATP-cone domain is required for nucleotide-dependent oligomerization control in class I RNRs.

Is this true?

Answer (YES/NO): NO